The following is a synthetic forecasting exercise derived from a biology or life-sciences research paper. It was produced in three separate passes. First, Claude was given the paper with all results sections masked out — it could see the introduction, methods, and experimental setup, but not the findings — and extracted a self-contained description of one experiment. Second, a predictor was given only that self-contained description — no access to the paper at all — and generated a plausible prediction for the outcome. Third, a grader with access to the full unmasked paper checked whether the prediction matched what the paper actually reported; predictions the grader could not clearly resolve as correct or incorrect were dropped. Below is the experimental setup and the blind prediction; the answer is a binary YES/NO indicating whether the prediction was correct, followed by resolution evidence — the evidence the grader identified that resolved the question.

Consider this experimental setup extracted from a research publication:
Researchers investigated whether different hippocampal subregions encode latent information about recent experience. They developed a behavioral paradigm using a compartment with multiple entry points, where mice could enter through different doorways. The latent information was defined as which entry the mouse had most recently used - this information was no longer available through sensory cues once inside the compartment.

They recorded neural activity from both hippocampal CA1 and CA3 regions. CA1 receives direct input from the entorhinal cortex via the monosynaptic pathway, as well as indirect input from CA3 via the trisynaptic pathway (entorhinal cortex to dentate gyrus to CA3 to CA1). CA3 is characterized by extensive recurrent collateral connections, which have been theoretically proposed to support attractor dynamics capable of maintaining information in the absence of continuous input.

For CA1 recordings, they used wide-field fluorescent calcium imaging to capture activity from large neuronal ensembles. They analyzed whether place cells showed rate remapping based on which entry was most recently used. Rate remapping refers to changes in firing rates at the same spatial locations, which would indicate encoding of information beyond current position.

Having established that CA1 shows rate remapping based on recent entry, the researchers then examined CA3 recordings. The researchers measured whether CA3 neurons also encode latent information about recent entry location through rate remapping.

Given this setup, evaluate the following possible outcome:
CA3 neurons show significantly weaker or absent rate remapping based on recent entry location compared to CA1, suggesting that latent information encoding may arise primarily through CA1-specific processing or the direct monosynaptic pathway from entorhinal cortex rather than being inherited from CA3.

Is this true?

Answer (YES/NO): NO